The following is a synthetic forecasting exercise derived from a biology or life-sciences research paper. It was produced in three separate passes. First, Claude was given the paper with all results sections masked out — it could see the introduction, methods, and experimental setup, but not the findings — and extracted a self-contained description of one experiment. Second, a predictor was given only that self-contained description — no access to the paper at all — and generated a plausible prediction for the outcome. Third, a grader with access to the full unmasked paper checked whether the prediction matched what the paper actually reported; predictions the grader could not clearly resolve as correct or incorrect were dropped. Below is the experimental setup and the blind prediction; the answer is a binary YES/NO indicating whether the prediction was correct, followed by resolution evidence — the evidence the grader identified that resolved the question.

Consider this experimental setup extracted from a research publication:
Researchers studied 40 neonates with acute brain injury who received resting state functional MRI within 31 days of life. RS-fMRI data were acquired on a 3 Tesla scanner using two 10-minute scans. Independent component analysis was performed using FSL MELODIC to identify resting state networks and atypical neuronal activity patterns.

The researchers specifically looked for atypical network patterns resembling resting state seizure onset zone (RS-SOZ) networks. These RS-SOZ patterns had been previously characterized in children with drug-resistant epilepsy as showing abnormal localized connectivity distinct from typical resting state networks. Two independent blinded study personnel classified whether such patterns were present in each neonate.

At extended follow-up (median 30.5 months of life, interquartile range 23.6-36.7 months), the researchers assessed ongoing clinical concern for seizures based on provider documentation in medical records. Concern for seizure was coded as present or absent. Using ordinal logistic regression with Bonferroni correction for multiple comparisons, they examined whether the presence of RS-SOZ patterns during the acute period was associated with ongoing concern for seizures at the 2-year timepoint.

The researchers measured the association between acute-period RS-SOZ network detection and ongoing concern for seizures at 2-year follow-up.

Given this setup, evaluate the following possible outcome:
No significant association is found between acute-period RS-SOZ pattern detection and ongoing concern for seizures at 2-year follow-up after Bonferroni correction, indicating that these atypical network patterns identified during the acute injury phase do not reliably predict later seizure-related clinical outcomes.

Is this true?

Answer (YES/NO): NO